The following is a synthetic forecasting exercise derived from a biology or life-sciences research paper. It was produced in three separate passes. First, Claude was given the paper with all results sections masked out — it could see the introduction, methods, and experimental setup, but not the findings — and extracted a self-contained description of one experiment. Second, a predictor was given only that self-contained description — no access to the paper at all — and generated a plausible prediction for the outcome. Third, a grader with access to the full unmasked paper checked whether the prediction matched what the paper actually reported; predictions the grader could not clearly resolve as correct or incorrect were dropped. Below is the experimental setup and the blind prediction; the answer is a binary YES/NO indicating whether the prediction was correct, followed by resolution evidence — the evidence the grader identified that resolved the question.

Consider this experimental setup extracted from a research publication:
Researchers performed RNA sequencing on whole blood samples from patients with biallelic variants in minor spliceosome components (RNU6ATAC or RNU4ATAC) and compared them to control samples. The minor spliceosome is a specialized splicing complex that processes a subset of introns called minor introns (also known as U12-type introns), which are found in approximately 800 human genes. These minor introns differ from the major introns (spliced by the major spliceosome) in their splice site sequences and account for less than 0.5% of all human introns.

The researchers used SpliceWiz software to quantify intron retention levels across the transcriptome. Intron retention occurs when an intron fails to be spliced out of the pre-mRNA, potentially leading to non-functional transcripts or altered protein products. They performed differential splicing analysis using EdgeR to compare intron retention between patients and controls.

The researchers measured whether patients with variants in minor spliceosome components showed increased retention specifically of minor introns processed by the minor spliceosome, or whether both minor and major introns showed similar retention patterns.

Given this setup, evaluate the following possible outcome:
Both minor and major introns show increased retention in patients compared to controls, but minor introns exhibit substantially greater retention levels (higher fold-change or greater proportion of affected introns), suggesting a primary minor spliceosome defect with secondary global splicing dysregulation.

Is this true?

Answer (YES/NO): NO